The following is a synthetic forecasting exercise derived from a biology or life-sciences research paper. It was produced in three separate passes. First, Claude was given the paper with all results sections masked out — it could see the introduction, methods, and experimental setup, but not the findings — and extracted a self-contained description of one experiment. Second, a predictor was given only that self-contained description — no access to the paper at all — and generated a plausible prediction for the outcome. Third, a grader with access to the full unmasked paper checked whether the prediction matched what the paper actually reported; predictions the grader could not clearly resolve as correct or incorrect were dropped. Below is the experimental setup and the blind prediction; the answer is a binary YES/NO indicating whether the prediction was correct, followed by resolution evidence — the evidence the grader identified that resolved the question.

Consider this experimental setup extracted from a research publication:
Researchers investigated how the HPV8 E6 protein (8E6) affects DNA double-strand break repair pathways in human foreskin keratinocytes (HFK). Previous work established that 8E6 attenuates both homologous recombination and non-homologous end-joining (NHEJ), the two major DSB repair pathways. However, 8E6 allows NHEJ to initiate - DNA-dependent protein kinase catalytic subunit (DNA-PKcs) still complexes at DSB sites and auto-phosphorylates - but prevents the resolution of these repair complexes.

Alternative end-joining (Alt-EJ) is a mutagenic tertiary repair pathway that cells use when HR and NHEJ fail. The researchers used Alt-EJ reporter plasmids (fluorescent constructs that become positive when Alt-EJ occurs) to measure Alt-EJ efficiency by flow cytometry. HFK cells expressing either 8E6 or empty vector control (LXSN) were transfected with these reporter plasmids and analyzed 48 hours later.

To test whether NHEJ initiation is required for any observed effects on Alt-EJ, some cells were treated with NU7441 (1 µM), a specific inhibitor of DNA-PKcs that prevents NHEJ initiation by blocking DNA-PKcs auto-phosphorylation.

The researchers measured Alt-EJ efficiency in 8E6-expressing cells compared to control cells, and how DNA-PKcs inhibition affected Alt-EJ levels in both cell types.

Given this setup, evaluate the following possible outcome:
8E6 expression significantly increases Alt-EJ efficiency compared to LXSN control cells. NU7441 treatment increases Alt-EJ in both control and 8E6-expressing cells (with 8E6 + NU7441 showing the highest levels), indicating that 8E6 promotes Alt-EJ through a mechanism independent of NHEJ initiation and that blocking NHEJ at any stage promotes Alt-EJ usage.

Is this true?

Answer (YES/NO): NO